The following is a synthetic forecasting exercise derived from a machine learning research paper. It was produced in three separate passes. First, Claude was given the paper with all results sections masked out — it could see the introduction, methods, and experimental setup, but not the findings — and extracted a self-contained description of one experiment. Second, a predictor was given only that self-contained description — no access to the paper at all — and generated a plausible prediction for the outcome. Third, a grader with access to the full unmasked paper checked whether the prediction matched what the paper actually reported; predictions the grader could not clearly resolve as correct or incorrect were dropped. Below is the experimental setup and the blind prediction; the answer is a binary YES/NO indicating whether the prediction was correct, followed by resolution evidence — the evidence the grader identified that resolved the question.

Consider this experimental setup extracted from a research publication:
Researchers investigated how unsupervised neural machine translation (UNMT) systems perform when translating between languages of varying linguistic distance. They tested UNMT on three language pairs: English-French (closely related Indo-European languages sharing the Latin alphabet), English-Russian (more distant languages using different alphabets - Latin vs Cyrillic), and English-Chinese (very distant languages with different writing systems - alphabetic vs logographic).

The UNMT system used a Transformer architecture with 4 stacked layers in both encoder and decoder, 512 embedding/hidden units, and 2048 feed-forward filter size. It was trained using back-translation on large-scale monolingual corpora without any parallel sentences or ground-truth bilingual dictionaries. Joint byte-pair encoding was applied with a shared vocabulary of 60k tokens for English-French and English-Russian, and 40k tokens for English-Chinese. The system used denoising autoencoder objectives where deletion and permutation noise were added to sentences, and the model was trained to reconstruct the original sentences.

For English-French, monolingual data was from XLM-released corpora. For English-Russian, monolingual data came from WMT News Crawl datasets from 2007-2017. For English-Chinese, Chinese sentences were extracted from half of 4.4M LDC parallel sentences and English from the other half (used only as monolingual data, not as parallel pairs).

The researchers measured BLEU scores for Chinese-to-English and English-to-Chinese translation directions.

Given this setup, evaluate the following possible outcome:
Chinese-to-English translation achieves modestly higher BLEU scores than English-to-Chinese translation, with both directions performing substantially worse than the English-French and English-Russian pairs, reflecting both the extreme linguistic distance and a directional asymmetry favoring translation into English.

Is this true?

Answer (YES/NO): YES